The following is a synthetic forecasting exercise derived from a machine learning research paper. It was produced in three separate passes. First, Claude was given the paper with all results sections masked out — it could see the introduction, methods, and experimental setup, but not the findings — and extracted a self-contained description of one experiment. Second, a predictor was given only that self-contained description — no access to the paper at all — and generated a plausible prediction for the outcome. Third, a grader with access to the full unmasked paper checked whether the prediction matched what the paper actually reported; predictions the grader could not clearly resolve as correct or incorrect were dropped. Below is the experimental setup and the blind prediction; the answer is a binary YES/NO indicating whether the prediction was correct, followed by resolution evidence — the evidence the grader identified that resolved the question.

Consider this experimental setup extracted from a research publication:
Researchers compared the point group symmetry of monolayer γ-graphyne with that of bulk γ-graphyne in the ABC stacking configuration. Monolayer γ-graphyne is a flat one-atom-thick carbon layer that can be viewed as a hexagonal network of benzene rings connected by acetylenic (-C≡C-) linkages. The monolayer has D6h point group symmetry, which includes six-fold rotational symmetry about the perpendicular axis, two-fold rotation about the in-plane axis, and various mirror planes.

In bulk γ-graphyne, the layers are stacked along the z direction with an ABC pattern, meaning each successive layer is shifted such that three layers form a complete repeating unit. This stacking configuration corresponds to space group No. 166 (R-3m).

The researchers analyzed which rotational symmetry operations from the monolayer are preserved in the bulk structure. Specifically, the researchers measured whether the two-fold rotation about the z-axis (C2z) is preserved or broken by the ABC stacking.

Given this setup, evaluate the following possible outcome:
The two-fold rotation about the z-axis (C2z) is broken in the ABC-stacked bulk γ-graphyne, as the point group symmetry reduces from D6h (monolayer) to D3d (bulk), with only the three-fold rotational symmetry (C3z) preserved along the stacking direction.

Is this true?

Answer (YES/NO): YES